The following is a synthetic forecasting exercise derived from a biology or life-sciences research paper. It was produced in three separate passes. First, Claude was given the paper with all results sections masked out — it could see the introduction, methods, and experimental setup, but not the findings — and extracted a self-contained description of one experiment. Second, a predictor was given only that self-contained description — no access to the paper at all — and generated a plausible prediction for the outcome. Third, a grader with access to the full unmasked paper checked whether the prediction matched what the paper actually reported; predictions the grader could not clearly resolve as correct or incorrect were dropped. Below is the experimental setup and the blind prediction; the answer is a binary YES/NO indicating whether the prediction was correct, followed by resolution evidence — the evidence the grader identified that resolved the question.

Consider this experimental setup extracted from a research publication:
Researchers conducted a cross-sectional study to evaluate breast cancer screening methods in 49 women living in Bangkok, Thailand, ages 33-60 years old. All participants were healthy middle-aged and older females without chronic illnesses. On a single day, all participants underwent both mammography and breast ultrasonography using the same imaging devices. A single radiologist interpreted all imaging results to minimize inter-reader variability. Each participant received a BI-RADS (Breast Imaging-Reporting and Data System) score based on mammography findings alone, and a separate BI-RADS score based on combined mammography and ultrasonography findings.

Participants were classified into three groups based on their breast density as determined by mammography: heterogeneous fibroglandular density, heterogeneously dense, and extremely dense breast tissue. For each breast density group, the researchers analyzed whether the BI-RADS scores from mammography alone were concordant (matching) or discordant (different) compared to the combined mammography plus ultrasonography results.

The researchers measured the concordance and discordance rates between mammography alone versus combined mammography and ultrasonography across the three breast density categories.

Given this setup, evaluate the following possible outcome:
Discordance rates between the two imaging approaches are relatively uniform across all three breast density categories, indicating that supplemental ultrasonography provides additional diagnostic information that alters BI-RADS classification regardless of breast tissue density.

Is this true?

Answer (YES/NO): NO